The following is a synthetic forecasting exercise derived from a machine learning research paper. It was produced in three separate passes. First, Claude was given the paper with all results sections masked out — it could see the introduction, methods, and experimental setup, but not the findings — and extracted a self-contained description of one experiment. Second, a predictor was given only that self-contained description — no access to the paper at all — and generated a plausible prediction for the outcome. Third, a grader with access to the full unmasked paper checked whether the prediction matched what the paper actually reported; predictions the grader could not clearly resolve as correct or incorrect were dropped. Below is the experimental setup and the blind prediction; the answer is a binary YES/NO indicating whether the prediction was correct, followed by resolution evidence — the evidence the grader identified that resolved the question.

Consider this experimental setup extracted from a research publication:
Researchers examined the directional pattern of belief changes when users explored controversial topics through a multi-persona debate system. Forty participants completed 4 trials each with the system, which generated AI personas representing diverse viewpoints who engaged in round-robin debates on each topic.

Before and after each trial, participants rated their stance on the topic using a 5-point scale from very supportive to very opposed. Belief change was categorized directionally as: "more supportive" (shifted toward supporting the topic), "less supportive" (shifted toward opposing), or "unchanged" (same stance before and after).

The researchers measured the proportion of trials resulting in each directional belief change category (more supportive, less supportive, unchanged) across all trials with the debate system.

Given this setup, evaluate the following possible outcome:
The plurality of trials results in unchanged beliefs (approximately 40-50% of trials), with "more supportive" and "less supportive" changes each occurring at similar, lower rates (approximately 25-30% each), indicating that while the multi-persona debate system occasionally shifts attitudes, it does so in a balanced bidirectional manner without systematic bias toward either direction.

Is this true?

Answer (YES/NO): NO